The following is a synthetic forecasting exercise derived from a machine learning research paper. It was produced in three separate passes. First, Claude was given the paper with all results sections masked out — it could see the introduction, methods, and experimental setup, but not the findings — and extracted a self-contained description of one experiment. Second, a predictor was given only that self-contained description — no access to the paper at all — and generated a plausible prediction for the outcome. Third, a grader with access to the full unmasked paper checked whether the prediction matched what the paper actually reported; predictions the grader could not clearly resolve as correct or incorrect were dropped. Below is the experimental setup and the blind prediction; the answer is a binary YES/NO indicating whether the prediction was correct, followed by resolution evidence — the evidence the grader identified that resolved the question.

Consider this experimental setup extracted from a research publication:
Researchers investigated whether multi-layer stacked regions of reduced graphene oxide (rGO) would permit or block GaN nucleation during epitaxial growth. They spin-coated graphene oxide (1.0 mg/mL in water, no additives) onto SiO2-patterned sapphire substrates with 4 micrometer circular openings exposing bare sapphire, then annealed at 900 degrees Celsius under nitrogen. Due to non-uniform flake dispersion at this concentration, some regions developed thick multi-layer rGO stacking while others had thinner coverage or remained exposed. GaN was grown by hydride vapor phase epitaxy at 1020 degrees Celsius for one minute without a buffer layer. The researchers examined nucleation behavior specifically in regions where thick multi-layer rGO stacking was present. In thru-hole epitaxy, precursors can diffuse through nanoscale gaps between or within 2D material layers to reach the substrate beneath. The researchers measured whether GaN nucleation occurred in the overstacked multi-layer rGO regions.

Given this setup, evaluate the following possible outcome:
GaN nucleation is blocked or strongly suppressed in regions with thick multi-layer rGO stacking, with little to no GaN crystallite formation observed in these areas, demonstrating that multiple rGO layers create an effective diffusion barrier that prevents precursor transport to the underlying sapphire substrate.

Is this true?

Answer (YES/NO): YES